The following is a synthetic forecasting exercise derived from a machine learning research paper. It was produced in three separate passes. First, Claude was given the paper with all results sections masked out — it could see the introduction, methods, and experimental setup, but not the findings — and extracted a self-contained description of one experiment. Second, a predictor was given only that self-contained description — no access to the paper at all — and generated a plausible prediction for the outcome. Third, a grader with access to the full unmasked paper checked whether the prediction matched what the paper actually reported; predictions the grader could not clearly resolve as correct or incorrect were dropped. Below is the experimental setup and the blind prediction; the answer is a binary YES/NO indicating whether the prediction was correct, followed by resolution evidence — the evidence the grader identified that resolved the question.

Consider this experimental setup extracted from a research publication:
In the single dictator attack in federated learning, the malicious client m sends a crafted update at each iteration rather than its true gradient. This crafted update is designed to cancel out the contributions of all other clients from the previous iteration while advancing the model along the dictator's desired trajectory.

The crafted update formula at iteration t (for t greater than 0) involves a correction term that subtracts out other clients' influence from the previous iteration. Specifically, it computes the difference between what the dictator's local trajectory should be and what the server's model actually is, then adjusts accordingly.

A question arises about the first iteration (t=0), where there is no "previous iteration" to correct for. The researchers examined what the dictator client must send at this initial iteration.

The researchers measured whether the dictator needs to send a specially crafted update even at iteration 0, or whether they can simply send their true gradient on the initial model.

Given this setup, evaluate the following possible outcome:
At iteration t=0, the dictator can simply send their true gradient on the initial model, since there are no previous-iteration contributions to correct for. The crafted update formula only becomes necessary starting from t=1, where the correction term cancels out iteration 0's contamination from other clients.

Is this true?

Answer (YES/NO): YES